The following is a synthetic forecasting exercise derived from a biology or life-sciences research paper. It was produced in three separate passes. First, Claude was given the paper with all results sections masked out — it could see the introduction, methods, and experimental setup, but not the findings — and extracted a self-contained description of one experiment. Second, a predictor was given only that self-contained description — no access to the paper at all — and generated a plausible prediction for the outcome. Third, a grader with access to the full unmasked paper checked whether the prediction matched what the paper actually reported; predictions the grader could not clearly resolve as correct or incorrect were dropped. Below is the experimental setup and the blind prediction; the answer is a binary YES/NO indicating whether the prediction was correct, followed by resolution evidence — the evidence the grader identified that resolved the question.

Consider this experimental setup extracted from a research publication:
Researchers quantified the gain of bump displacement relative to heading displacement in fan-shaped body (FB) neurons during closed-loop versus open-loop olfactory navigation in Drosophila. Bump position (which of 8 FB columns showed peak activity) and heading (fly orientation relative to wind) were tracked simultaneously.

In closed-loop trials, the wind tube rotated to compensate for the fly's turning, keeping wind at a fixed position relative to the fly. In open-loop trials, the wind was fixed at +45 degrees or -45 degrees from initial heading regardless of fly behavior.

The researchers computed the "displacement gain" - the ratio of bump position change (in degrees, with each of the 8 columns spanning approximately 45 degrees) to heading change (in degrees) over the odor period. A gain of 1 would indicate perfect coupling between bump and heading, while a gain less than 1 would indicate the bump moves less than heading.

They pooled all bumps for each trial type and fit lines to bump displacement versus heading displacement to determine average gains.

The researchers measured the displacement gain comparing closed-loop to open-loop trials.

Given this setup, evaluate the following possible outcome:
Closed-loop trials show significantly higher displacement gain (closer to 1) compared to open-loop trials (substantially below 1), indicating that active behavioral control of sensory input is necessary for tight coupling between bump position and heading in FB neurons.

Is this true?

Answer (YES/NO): NO